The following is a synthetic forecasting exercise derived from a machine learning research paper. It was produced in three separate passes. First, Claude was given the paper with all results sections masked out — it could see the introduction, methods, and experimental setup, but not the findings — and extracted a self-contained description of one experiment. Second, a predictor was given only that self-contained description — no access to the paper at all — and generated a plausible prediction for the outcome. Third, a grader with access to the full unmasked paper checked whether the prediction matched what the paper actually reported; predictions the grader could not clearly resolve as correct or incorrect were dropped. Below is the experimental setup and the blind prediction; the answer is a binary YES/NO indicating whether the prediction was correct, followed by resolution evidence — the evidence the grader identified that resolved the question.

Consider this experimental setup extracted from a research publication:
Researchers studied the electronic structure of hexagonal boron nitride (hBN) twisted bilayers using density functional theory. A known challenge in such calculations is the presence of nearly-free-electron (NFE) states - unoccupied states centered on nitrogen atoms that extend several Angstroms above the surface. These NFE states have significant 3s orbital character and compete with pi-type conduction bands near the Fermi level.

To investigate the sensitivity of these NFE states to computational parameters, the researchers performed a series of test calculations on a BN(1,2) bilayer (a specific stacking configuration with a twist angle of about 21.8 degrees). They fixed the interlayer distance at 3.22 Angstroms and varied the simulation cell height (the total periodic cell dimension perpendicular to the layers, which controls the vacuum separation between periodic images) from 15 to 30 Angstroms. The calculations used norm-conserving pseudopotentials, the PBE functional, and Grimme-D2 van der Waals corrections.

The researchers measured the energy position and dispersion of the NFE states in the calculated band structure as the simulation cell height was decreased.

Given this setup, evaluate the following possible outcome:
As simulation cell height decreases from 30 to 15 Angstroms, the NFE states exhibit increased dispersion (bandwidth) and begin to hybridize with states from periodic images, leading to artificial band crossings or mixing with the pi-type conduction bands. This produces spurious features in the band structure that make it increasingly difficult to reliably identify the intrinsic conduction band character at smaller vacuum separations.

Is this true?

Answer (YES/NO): NO